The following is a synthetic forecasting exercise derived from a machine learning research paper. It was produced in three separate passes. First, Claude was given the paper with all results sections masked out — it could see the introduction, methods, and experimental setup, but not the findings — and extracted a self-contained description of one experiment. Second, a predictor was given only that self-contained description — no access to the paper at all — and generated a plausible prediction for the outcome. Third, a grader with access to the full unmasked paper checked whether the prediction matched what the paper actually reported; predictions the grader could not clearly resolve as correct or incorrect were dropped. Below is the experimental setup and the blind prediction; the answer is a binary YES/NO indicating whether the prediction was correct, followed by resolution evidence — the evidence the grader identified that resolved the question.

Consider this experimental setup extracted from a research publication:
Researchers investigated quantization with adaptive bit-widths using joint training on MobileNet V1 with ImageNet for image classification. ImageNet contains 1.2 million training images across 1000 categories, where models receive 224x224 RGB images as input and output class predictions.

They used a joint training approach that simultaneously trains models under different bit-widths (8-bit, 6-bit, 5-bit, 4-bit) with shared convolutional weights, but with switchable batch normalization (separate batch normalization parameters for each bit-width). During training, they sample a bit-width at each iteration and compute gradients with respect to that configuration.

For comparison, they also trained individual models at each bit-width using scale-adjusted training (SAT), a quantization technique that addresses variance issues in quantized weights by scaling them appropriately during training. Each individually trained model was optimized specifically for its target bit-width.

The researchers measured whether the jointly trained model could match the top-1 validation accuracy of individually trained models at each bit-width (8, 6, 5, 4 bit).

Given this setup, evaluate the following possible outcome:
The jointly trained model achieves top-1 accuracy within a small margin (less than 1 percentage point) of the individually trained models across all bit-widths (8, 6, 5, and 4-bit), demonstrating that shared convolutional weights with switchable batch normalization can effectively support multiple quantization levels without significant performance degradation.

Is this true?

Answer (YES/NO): YES